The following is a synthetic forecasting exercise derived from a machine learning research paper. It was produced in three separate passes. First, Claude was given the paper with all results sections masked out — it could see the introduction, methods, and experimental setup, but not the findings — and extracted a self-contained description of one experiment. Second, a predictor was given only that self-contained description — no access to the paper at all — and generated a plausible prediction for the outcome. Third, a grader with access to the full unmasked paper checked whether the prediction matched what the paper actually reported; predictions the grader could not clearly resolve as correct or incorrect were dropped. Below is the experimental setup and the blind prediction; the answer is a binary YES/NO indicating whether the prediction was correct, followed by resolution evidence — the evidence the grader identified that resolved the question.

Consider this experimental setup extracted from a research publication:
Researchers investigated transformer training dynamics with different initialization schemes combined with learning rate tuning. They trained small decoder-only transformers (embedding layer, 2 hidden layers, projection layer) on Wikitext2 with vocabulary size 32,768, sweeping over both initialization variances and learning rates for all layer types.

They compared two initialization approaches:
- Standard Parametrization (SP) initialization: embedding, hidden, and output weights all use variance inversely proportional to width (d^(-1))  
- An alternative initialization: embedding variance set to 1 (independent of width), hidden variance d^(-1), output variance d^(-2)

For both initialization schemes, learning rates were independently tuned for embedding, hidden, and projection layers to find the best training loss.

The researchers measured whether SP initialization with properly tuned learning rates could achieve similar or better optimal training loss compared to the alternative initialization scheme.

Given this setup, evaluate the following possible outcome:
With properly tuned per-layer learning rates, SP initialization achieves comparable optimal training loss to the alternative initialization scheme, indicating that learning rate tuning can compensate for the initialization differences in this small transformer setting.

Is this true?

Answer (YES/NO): YES